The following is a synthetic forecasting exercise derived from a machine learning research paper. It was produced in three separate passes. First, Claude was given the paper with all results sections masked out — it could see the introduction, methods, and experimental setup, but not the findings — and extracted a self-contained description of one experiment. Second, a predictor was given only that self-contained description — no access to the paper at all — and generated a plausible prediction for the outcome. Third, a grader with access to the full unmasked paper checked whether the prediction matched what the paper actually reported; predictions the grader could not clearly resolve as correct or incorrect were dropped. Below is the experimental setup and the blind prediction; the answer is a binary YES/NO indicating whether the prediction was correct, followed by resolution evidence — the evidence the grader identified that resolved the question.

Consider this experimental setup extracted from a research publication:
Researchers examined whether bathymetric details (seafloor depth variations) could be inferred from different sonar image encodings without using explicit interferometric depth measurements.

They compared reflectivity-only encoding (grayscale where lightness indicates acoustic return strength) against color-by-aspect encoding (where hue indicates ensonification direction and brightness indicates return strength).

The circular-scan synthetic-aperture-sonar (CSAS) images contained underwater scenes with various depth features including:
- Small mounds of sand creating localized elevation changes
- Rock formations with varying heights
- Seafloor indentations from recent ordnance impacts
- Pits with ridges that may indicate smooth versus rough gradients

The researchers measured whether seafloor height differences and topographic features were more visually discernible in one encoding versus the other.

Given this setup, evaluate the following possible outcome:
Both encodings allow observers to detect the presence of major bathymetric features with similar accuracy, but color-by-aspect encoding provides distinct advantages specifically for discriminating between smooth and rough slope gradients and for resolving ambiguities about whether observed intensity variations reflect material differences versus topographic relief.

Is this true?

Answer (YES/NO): NO